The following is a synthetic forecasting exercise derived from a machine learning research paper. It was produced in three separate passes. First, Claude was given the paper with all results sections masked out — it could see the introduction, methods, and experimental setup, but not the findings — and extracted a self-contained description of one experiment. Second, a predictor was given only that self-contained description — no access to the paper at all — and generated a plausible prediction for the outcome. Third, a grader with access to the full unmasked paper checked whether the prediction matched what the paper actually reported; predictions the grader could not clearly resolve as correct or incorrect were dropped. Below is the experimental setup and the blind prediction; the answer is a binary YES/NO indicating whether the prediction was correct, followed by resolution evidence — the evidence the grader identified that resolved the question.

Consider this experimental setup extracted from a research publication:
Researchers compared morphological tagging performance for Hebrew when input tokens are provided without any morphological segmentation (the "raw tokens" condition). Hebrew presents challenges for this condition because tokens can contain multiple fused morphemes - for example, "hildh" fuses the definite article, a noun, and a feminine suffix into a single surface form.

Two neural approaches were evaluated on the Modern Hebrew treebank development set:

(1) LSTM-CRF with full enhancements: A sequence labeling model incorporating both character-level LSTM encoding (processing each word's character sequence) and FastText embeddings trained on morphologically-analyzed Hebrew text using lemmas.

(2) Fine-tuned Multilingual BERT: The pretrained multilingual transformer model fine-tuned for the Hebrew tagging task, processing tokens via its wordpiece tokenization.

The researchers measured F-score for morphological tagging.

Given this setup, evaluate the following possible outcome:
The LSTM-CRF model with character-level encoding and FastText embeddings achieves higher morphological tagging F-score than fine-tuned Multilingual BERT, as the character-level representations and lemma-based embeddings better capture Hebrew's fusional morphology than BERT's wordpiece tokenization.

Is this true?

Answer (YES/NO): NO